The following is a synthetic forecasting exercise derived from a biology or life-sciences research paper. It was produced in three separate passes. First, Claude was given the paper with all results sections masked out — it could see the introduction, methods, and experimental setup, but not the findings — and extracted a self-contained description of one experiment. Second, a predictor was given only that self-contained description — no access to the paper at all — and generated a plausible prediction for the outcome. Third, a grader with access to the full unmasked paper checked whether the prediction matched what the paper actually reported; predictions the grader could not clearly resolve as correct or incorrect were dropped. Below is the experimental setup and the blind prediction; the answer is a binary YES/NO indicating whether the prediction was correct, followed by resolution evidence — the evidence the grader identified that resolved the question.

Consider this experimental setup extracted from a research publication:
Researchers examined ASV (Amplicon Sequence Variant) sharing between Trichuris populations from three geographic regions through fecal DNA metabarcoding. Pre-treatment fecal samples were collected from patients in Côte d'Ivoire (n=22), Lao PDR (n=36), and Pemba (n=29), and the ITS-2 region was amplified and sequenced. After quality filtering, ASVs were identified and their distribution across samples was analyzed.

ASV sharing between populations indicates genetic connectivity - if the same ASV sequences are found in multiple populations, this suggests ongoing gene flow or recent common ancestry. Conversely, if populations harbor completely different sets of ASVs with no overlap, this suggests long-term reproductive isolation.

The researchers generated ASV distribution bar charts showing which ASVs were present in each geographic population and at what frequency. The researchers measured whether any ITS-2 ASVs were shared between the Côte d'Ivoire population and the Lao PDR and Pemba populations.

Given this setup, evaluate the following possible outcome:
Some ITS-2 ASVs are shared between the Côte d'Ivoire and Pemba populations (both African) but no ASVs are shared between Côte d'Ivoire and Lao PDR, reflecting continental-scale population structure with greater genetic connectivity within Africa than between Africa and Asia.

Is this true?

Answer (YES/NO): NO